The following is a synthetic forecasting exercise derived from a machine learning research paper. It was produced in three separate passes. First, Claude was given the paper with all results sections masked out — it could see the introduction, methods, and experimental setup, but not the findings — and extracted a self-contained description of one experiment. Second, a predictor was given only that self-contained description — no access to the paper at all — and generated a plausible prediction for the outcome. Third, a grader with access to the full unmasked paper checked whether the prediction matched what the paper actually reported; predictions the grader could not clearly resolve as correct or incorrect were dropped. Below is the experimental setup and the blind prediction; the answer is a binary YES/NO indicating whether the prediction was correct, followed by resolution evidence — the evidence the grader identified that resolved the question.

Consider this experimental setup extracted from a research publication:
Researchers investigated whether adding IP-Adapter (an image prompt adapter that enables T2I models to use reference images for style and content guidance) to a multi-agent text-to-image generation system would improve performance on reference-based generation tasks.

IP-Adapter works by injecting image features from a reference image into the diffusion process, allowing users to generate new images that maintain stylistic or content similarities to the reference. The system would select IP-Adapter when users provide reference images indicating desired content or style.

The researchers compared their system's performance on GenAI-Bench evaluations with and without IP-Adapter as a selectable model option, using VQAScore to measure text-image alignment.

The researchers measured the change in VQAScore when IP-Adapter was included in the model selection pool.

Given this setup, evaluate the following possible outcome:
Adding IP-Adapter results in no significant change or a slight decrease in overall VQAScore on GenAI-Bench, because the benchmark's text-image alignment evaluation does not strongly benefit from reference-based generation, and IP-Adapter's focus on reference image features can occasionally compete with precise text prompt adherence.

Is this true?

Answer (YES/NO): YES